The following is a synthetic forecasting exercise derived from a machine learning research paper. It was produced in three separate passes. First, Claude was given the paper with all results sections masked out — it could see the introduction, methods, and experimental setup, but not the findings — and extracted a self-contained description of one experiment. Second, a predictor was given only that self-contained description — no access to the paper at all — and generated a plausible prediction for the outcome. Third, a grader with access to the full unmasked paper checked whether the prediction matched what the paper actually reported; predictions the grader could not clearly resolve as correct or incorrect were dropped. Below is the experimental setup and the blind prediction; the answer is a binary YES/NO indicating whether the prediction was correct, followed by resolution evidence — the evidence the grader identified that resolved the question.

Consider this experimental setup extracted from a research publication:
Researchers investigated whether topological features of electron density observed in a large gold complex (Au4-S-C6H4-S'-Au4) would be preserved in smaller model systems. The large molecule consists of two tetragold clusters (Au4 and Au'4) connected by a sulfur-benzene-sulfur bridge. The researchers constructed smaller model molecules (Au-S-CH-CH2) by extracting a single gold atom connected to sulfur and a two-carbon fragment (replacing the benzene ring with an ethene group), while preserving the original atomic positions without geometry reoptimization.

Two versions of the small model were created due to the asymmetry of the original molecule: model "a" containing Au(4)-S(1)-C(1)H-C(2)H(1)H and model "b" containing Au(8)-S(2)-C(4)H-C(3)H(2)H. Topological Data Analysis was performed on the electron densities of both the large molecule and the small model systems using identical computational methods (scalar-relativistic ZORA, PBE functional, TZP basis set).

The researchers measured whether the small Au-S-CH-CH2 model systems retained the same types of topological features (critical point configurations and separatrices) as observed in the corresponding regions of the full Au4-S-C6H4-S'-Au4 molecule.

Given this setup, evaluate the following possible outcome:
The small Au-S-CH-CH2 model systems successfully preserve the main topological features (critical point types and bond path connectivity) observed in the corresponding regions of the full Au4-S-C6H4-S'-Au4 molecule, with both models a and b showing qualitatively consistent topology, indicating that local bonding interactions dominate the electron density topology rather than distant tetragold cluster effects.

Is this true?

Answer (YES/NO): YES